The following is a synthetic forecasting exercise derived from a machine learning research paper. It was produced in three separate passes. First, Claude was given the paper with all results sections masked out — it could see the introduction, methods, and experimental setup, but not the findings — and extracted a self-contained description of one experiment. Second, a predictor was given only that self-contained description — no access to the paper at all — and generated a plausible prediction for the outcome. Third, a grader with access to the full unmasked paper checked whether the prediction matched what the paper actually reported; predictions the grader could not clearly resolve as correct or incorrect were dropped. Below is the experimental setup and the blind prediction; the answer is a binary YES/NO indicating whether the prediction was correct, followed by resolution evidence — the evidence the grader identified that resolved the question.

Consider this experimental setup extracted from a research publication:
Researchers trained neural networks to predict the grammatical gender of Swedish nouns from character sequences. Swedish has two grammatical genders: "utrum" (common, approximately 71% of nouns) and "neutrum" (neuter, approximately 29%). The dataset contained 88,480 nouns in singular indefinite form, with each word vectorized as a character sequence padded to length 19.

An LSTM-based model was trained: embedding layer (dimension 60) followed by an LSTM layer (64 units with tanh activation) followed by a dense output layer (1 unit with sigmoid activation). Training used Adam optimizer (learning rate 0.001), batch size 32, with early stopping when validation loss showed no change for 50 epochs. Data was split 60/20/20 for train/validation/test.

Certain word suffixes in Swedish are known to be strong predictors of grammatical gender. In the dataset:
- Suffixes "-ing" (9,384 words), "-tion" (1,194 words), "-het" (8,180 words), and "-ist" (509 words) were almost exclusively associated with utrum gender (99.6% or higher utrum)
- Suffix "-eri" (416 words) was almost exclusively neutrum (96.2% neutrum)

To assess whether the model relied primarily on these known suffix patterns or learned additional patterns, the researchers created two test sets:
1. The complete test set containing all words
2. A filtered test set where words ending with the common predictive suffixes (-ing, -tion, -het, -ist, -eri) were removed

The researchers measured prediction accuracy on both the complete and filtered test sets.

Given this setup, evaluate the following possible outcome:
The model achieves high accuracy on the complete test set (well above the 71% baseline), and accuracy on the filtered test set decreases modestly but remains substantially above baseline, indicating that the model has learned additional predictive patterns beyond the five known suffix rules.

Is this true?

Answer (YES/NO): YES